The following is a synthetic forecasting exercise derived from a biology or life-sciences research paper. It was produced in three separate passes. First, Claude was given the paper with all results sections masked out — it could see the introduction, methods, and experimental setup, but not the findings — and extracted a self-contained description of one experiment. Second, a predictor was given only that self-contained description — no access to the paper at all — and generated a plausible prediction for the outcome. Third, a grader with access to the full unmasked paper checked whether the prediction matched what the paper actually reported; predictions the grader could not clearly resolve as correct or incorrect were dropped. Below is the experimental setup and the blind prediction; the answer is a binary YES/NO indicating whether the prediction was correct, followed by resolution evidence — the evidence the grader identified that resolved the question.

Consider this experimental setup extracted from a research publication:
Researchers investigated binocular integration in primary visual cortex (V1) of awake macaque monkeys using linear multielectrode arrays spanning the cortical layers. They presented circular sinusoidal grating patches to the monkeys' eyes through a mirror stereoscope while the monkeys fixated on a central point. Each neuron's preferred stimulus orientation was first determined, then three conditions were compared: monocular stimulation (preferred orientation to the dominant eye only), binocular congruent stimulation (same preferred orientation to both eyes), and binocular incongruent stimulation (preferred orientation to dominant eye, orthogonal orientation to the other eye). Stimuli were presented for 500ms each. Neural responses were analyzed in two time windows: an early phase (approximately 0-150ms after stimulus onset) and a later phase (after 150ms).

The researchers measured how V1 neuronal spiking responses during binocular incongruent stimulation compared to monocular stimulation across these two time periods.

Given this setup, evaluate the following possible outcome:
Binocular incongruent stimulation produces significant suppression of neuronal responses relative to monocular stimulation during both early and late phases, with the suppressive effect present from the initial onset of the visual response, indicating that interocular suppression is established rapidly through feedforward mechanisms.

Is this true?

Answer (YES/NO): NO